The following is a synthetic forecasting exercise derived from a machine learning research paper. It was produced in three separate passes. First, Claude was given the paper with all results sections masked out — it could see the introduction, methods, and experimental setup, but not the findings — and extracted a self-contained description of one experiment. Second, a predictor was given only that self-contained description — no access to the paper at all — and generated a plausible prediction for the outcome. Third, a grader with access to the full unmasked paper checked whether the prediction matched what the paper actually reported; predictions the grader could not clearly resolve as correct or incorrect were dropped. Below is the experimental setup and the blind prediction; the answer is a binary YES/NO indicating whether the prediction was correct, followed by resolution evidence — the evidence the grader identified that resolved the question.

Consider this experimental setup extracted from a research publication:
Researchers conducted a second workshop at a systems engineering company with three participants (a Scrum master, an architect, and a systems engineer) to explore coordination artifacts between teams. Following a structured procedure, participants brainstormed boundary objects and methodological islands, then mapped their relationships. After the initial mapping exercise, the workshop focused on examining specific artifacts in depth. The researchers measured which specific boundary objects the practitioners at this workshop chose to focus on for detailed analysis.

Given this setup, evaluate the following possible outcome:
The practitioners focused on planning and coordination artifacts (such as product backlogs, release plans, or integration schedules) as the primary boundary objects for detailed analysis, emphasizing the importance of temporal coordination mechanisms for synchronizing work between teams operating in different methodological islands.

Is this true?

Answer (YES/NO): NO